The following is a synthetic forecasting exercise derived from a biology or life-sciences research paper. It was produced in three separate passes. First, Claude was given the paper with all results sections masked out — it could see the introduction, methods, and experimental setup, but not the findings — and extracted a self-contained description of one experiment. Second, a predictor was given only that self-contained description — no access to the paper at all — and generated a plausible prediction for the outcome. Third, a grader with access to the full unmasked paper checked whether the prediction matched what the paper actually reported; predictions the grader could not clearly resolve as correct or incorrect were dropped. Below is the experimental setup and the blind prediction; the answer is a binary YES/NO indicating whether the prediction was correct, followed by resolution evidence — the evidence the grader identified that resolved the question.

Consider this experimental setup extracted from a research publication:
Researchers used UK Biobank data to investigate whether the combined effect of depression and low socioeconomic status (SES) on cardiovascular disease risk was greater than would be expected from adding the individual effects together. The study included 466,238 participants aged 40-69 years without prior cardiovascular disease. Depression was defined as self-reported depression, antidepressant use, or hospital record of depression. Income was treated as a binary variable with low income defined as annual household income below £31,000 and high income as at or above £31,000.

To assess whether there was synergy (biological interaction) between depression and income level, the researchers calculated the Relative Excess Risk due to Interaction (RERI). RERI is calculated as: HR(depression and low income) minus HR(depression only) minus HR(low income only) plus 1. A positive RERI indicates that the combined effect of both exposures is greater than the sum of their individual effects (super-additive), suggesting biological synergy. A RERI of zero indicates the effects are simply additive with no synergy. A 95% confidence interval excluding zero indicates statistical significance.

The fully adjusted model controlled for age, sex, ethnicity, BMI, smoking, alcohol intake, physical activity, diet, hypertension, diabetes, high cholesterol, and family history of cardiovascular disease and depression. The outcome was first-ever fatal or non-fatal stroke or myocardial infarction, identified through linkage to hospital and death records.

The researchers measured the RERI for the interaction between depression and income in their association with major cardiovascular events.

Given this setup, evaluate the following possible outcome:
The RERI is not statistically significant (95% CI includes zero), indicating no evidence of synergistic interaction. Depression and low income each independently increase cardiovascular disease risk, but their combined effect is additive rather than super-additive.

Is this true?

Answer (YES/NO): YES